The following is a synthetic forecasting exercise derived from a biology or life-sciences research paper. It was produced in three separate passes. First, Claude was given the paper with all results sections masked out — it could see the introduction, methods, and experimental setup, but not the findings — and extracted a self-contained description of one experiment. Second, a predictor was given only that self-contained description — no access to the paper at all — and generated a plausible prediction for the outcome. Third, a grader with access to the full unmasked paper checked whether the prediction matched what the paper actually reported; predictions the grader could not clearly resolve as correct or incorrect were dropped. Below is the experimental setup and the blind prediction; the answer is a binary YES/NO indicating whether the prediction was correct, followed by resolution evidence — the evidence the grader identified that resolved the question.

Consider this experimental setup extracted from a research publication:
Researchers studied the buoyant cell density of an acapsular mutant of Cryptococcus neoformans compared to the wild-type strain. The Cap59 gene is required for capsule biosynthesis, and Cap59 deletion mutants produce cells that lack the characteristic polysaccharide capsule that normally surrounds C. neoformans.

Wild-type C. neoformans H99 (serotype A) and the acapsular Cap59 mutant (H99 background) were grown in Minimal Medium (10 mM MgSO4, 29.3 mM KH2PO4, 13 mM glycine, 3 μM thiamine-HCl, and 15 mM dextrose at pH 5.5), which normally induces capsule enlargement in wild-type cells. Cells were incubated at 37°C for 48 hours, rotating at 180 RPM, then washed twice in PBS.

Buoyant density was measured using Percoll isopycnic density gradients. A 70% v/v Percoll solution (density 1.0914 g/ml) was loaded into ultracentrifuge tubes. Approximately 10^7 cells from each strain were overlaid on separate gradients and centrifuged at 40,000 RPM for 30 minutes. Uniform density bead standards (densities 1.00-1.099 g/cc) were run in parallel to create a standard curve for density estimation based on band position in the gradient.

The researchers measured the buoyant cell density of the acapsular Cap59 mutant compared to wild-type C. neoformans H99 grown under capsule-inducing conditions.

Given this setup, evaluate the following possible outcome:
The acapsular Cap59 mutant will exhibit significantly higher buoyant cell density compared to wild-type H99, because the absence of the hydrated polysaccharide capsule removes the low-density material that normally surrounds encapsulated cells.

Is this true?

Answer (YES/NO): YES